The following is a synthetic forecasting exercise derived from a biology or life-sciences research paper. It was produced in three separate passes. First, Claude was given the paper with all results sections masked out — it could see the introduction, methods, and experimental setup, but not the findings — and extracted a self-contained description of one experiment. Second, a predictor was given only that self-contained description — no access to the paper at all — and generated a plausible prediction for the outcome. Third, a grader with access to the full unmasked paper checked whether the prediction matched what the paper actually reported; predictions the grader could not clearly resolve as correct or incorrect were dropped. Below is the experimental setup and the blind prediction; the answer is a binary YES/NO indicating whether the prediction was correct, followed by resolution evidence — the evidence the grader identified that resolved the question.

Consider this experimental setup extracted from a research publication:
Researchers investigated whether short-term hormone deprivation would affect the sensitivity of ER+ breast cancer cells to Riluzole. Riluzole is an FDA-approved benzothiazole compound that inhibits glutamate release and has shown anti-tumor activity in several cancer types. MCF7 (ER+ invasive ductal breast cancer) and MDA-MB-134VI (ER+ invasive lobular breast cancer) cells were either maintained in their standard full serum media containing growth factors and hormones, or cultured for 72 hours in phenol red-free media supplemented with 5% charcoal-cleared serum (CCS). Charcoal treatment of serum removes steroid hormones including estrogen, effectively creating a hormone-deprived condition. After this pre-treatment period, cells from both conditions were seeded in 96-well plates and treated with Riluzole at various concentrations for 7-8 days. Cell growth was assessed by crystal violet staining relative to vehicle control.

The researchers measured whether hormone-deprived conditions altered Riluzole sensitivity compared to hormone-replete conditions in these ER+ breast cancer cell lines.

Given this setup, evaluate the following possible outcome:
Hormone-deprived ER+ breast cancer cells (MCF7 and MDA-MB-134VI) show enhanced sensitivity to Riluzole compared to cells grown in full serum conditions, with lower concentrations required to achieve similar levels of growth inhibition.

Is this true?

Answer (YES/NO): NO